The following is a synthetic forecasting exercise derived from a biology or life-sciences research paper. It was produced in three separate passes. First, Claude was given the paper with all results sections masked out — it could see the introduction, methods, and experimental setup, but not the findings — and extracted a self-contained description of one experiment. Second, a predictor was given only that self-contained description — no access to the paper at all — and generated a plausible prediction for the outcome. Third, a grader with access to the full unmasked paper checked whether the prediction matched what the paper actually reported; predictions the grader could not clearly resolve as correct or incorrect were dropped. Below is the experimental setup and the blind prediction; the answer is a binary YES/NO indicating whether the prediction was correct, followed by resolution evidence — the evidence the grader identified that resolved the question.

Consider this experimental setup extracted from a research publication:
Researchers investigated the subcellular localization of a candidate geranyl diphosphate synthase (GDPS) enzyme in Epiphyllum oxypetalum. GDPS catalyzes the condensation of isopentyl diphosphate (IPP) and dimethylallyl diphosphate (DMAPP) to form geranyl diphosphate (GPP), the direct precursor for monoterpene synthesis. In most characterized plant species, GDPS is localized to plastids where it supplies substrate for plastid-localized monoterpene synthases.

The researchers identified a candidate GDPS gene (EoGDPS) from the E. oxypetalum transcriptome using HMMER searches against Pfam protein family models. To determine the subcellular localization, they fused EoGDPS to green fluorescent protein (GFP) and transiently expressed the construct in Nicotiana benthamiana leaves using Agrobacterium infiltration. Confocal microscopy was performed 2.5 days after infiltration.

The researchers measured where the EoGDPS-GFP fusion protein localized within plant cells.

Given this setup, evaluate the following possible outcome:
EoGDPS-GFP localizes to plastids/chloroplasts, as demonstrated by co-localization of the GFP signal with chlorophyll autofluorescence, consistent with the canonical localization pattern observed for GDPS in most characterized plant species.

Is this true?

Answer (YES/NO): NO